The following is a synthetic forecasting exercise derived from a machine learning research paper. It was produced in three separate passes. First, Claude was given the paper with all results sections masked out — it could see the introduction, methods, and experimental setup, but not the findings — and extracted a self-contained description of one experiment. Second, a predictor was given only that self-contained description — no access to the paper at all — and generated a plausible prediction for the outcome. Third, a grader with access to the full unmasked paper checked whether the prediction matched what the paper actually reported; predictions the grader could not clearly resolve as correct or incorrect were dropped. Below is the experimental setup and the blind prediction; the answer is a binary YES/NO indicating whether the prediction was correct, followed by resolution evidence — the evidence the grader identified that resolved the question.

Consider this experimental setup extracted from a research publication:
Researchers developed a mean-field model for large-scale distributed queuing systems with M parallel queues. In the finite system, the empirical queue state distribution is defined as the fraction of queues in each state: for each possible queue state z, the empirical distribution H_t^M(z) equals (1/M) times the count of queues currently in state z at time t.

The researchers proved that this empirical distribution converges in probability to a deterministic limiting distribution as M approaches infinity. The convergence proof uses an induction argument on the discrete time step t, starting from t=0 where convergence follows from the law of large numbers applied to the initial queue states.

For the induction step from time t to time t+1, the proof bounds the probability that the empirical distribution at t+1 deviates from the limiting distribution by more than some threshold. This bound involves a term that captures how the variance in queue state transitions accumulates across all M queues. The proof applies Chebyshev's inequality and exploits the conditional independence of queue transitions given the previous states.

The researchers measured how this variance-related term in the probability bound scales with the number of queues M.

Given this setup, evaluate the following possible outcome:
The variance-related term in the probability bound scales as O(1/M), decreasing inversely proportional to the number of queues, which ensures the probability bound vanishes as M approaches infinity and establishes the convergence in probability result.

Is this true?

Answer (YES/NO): YES